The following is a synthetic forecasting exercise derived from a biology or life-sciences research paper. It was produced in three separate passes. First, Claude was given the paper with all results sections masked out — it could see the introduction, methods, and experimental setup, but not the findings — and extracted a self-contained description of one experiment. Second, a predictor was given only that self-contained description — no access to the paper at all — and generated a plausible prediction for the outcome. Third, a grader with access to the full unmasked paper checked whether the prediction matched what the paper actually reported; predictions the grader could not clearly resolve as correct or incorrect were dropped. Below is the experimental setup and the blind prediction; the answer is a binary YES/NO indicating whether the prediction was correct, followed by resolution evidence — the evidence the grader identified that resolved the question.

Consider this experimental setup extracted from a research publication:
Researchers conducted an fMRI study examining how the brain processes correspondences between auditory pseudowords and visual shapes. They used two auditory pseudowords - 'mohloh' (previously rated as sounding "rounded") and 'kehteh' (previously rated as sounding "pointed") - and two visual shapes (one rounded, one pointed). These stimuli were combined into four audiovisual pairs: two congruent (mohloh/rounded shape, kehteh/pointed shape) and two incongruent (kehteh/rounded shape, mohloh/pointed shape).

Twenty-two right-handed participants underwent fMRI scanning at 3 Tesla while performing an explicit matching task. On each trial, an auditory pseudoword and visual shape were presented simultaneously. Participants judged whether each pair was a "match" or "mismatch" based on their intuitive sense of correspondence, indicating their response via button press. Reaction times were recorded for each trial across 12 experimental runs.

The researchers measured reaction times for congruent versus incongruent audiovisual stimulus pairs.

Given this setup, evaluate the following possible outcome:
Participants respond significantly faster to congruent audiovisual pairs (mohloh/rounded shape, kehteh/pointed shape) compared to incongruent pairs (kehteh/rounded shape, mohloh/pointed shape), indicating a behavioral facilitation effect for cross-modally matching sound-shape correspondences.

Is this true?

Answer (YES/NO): YES